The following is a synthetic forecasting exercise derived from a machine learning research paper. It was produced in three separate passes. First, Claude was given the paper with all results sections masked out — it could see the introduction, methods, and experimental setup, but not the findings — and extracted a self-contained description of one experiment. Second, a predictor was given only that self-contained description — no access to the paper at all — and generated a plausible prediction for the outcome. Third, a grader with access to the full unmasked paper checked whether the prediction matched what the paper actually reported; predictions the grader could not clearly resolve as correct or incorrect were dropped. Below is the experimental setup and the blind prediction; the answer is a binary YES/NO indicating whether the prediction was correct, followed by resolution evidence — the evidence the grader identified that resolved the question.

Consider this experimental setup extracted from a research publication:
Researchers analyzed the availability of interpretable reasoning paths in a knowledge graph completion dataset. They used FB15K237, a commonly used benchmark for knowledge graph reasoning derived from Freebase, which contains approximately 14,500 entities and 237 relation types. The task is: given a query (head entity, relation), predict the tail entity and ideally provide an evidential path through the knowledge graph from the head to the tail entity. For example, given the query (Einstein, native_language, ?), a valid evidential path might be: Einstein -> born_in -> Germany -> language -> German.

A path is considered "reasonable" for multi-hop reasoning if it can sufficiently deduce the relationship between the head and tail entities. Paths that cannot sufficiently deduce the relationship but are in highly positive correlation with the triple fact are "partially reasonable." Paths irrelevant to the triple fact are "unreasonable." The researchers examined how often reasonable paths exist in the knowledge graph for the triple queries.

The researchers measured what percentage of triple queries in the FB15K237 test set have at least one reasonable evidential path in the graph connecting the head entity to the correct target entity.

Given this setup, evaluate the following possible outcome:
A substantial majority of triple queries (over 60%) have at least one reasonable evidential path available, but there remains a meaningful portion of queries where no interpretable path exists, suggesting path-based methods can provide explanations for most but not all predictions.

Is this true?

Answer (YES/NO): NO